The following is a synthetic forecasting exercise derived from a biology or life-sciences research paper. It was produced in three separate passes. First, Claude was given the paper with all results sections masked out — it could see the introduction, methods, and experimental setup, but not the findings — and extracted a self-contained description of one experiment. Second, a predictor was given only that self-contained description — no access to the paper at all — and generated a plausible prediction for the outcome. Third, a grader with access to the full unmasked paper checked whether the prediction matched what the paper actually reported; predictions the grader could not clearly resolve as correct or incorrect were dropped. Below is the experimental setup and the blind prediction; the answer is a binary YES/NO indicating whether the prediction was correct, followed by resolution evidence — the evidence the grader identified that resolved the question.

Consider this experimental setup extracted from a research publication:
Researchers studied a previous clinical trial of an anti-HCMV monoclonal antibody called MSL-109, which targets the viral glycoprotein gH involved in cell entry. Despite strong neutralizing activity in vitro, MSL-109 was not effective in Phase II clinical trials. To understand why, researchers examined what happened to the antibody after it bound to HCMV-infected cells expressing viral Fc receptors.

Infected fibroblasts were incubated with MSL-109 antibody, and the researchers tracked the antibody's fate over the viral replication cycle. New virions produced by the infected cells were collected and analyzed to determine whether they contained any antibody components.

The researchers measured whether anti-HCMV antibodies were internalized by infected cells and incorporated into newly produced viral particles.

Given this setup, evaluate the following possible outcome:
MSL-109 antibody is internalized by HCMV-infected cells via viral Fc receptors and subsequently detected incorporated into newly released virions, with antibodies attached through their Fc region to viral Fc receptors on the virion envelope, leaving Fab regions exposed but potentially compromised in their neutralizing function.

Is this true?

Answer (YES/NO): YES